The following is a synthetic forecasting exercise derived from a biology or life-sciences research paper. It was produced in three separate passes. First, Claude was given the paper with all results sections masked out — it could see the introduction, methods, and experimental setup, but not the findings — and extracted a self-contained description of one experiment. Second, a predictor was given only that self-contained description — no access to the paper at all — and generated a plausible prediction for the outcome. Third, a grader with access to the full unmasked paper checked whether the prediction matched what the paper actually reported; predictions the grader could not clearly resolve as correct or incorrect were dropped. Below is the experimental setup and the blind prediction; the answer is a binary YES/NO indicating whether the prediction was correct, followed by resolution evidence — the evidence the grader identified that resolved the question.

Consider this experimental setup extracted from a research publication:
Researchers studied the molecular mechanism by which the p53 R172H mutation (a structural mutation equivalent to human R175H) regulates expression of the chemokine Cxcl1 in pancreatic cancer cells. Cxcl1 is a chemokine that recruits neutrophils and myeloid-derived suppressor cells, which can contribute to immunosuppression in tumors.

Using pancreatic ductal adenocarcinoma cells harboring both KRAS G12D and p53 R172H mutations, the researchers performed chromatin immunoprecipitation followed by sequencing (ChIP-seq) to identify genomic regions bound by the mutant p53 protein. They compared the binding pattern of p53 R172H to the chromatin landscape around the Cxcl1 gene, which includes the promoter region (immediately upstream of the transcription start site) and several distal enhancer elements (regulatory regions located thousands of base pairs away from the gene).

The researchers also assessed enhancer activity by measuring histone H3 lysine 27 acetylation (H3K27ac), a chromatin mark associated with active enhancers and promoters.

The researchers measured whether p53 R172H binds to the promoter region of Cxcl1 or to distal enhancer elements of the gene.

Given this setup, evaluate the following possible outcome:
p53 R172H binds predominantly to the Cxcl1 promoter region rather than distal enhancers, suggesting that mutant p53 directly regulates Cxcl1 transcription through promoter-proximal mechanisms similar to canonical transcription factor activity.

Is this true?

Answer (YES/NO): NO